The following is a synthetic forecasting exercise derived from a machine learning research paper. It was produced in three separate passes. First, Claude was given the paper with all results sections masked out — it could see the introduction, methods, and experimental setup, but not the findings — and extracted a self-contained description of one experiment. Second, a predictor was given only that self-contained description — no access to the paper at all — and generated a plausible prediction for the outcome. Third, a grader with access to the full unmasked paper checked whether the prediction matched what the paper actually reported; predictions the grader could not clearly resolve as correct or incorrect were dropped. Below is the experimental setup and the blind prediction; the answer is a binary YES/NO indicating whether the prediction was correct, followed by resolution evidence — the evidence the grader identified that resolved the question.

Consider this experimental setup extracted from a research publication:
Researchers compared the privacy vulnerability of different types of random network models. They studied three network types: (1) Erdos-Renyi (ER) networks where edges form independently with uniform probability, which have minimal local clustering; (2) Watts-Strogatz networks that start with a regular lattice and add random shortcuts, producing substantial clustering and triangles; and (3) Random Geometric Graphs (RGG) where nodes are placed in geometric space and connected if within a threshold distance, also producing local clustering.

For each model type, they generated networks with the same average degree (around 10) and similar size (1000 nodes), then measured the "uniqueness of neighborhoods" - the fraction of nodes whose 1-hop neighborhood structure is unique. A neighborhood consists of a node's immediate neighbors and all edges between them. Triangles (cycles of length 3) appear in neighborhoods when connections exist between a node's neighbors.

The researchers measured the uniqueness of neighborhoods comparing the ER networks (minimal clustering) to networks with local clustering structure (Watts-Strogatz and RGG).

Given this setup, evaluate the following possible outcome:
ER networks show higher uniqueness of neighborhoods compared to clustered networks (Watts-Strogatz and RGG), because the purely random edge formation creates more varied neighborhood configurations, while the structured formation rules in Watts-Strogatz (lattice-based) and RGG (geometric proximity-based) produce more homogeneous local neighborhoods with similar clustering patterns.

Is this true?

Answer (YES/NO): NO